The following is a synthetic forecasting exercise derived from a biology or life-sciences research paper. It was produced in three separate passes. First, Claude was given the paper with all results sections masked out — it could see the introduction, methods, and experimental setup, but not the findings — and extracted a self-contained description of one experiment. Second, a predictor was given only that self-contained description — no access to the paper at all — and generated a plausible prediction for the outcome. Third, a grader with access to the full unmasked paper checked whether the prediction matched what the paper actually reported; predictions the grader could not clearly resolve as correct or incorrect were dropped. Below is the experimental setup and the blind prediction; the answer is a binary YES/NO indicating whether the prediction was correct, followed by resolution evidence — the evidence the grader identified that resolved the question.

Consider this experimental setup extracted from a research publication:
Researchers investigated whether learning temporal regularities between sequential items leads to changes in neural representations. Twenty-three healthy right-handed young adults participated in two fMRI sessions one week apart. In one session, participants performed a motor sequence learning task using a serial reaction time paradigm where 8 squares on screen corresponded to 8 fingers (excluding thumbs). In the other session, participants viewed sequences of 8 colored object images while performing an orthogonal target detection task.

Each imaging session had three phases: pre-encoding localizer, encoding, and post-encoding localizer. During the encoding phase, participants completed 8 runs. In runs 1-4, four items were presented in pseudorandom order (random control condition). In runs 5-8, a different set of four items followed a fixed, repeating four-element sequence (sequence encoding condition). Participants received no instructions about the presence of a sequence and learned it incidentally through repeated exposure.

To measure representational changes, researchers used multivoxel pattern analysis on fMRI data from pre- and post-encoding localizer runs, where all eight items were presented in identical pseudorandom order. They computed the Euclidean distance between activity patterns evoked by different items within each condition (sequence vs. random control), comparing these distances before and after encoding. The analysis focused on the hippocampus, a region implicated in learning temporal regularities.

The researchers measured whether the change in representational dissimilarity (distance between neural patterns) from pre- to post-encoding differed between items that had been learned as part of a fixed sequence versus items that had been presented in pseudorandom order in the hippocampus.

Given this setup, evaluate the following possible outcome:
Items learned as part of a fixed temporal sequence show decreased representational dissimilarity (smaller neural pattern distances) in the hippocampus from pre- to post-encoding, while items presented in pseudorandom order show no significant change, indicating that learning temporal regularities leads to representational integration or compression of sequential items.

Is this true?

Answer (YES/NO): NO